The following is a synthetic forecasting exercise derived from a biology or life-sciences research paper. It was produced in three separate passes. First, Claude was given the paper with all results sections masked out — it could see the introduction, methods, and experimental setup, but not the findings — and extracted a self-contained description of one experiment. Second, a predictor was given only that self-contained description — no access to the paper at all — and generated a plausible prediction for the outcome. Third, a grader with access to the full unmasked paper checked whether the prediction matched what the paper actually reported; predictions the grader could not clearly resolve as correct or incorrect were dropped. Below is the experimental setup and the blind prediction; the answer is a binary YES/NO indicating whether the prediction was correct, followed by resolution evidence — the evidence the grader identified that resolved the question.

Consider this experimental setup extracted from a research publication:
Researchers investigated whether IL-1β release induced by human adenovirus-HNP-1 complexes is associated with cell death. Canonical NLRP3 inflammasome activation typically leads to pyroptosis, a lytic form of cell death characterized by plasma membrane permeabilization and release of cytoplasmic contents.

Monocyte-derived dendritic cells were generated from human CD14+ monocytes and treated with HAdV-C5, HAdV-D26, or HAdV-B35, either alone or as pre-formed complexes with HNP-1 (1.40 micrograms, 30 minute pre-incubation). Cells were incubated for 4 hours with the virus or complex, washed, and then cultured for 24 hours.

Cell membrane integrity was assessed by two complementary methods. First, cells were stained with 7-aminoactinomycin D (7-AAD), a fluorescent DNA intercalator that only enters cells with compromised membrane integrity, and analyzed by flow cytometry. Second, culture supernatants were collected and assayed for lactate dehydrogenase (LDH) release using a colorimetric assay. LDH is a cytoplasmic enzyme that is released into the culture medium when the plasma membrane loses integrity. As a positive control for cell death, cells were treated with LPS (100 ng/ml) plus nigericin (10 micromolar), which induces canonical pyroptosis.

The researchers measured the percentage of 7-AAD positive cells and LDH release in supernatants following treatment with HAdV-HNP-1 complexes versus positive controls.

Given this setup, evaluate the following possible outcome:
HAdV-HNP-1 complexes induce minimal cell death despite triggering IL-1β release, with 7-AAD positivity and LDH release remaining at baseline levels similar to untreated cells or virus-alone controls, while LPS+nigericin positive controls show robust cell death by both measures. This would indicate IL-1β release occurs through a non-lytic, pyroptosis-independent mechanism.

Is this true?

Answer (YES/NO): NO